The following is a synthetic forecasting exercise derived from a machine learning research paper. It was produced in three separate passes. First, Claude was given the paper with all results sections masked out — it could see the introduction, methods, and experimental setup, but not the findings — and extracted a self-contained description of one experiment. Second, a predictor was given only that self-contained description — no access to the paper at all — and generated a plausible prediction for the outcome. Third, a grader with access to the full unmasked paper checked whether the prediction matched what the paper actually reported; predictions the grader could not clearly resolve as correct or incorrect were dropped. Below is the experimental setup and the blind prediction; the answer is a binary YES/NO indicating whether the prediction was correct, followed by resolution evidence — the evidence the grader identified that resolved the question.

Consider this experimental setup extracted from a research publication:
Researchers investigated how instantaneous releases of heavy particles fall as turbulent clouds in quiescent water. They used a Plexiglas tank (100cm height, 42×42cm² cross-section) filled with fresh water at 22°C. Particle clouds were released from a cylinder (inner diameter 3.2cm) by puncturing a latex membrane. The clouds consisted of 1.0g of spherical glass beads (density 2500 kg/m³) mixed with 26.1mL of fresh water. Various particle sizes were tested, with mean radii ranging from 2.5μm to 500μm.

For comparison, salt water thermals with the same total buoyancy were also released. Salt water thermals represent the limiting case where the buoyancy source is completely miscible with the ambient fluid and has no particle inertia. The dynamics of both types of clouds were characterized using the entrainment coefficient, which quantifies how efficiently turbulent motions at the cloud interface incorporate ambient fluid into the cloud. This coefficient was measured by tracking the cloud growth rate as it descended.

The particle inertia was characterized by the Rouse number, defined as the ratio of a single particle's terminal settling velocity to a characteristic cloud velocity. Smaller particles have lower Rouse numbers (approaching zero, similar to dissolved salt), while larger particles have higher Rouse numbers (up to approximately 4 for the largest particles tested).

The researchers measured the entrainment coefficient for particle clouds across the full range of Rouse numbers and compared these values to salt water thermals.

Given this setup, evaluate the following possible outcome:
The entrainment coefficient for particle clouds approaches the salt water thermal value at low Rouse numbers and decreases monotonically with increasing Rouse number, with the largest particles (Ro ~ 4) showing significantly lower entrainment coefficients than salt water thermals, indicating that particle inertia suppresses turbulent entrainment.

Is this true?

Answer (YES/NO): NO